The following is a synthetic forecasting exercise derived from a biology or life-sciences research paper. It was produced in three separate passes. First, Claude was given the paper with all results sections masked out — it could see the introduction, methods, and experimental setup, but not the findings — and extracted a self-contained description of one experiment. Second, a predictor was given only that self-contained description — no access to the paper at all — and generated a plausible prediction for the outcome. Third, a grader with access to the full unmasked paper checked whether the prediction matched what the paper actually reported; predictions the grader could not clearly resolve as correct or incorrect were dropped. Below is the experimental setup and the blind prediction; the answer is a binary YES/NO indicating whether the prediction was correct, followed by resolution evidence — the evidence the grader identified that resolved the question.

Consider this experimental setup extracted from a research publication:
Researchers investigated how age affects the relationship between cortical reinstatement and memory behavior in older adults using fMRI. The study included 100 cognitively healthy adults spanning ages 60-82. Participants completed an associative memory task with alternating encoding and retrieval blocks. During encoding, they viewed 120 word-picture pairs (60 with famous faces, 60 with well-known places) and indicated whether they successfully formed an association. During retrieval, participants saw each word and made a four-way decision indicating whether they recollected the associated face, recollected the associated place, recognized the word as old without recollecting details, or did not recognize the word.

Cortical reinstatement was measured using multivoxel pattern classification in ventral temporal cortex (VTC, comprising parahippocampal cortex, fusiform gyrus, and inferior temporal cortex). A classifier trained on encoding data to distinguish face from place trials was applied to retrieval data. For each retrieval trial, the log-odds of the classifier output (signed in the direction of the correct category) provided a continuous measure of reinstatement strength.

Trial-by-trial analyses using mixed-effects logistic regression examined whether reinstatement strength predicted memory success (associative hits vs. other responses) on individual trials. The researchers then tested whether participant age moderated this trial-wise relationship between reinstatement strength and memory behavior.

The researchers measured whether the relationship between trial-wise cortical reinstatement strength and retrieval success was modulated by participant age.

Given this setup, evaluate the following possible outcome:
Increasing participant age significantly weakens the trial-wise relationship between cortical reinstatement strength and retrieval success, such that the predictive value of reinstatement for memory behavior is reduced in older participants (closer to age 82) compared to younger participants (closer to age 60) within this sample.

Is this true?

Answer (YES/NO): YES